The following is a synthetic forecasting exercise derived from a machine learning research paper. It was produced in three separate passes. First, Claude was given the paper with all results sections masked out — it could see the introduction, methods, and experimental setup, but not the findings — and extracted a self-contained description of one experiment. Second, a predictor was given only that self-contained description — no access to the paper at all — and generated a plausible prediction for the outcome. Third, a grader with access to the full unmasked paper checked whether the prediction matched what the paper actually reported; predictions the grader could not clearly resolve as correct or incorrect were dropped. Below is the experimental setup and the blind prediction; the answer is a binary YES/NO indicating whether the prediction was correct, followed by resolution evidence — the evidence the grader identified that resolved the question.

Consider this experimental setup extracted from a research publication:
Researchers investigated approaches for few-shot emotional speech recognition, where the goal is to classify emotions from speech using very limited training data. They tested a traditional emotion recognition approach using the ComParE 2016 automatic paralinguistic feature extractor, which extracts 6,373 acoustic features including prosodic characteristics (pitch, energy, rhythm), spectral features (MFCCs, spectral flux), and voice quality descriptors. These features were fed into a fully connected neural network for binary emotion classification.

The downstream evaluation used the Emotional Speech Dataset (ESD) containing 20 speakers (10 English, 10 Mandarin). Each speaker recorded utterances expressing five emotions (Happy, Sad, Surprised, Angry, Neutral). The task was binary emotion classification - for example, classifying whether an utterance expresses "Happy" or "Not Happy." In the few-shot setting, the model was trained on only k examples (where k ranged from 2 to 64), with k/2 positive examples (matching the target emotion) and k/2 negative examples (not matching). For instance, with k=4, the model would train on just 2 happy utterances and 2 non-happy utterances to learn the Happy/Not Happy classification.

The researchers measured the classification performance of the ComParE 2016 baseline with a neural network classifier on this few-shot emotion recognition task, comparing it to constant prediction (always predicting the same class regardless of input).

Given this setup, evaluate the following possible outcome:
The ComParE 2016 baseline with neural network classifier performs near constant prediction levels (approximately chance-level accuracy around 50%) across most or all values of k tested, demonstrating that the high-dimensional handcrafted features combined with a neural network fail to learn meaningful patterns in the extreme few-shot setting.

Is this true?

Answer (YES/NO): YES